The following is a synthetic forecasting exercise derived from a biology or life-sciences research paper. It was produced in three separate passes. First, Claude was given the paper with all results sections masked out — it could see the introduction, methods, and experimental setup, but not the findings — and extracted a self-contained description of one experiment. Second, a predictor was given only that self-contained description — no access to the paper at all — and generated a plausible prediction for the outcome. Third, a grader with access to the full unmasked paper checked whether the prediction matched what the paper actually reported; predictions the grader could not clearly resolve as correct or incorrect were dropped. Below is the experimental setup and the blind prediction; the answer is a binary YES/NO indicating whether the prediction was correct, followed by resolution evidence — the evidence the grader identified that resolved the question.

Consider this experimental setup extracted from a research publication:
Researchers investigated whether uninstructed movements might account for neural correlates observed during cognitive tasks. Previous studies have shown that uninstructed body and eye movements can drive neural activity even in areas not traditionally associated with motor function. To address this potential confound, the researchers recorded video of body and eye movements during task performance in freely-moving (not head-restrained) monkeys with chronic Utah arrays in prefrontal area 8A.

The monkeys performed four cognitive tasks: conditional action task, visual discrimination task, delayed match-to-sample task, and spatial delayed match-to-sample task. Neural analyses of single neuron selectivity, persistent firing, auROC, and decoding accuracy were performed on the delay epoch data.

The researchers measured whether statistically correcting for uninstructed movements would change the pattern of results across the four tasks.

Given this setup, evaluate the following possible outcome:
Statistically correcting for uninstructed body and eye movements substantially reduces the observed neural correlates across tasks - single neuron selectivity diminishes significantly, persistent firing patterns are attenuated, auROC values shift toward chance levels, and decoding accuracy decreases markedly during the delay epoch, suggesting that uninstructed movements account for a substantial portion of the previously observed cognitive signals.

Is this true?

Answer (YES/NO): NO